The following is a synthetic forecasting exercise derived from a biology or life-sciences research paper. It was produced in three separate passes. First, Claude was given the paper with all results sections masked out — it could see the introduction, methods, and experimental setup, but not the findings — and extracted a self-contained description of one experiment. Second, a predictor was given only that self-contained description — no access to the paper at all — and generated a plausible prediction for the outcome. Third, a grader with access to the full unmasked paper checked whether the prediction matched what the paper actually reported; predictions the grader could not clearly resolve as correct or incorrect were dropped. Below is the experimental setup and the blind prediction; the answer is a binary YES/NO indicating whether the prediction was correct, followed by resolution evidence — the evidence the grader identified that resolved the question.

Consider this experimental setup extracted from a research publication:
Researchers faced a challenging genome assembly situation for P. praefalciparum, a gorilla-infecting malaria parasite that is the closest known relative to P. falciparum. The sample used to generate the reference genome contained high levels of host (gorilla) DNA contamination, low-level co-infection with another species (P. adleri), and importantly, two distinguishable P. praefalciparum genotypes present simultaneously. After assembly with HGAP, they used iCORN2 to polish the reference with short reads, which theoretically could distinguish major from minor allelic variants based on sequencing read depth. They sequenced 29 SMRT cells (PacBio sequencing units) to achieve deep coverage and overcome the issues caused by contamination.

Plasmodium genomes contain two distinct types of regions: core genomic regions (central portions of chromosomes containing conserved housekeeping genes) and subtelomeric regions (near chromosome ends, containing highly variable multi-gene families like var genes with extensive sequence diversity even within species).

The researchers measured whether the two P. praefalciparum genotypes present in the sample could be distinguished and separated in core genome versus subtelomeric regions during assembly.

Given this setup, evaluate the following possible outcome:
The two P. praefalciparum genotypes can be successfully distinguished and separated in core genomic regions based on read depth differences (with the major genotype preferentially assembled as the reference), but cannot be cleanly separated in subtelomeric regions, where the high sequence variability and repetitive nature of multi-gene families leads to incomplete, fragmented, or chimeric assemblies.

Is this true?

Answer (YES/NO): YES